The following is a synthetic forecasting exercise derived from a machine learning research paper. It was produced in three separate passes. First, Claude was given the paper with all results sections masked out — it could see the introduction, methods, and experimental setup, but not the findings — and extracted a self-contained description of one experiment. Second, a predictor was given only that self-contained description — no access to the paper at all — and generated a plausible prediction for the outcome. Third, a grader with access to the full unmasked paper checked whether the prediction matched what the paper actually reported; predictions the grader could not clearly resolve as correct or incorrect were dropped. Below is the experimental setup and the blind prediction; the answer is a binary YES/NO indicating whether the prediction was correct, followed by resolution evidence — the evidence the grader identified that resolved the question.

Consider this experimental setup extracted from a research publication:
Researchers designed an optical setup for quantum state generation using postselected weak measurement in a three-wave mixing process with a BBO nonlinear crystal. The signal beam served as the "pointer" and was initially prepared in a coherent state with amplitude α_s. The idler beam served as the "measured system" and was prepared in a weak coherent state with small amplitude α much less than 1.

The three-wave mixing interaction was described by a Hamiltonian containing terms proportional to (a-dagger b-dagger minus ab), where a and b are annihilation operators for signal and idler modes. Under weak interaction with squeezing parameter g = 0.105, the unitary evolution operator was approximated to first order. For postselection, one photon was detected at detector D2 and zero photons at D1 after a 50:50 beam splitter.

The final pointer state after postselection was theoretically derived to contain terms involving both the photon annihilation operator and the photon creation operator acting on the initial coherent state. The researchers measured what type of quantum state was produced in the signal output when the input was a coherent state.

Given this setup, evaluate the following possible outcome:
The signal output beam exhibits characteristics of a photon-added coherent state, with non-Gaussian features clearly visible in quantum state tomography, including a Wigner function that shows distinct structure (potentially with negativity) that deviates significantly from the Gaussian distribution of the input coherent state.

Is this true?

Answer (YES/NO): YES